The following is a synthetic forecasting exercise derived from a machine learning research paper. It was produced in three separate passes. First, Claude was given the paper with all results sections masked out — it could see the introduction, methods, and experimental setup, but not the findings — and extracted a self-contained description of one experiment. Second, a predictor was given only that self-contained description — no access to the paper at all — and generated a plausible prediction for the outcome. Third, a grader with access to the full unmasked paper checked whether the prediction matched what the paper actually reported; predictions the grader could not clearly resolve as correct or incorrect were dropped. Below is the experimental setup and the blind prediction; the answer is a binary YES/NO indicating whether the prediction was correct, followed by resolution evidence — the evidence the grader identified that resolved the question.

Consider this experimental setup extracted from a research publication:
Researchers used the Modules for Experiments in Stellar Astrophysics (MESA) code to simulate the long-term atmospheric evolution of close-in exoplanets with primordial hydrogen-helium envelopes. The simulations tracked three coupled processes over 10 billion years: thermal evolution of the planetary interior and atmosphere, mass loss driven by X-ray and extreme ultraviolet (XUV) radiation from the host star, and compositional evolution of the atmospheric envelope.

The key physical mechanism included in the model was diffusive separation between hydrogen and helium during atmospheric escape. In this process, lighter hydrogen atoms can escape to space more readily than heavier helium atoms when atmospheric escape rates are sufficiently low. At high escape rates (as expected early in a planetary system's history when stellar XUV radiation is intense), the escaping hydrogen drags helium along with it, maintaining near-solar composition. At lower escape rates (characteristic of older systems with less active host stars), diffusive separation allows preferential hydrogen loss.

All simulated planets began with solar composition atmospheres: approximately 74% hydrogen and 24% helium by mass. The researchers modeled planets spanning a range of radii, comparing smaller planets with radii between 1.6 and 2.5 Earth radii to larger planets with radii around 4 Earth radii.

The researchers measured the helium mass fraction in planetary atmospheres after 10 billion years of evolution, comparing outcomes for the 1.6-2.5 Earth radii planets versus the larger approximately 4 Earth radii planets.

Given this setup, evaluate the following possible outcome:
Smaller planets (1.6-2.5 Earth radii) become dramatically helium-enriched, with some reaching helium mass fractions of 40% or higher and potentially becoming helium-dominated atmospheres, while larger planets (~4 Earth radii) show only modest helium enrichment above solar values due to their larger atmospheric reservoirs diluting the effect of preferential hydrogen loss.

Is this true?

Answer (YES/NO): NO